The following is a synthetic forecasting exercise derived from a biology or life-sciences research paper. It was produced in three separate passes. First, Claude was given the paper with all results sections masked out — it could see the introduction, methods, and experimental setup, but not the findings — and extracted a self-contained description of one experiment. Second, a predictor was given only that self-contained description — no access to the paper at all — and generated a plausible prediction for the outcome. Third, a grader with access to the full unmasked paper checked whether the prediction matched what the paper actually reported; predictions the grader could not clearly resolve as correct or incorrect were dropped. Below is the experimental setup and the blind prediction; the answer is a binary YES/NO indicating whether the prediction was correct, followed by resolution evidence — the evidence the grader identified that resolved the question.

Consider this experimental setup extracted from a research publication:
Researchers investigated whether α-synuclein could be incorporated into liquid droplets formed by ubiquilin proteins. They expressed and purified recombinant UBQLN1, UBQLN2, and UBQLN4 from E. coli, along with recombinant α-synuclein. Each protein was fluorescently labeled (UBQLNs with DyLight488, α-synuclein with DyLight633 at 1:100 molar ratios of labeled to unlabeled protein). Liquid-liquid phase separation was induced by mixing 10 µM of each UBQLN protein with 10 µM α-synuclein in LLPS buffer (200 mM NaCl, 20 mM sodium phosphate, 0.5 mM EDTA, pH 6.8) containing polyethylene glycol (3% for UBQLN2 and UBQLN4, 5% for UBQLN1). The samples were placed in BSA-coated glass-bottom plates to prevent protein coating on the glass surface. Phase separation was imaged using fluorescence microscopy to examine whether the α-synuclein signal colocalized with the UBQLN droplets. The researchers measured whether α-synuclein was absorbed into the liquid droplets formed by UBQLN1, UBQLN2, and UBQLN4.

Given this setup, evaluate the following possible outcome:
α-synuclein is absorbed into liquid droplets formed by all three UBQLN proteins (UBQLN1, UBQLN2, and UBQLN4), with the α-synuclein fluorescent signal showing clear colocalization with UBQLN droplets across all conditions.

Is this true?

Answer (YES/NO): YES